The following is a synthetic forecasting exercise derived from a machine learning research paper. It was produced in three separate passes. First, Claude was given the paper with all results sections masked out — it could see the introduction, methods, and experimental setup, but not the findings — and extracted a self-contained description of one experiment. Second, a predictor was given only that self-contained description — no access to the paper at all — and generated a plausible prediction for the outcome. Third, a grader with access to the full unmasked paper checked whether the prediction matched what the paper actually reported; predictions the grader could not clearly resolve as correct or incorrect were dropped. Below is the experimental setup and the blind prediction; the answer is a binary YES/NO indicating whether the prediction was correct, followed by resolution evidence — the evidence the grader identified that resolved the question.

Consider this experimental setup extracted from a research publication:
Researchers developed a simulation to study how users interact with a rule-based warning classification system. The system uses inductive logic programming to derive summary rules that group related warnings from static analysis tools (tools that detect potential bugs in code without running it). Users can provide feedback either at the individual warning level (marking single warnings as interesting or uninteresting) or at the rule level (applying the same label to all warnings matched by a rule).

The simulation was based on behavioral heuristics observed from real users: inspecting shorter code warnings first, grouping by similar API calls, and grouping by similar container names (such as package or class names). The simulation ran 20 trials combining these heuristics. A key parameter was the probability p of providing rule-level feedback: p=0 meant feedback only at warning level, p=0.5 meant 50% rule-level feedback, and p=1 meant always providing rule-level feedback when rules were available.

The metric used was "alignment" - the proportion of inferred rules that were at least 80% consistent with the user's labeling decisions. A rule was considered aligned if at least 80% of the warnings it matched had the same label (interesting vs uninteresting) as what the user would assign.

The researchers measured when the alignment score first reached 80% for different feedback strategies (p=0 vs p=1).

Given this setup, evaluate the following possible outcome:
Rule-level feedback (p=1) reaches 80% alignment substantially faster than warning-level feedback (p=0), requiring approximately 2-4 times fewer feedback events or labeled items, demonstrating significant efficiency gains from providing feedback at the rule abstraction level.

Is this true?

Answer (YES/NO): NO